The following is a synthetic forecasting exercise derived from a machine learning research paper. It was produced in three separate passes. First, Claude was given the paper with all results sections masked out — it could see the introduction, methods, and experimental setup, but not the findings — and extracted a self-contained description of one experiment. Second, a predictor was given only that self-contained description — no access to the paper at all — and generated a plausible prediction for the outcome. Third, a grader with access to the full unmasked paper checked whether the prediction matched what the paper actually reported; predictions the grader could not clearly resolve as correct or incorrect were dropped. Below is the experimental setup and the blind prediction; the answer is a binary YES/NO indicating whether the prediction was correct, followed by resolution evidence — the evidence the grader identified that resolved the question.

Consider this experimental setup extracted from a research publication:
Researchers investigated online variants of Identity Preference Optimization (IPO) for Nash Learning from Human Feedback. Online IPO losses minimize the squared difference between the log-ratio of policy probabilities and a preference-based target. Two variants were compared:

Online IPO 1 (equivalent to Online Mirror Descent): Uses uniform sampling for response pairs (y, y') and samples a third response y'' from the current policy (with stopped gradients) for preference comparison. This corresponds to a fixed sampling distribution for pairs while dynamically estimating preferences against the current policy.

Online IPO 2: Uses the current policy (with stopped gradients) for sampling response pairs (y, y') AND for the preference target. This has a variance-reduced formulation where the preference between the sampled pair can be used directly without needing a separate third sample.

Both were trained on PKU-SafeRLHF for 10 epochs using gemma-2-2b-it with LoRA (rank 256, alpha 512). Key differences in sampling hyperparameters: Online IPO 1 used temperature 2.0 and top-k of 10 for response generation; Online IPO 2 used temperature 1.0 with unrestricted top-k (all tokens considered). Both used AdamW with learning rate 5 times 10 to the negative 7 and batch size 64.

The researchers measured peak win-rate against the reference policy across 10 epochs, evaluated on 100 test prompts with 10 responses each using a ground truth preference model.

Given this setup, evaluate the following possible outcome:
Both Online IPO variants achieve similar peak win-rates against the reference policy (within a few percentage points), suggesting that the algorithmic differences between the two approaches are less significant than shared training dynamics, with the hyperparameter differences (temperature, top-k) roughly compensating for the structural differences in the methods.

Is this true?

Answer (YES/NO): NO